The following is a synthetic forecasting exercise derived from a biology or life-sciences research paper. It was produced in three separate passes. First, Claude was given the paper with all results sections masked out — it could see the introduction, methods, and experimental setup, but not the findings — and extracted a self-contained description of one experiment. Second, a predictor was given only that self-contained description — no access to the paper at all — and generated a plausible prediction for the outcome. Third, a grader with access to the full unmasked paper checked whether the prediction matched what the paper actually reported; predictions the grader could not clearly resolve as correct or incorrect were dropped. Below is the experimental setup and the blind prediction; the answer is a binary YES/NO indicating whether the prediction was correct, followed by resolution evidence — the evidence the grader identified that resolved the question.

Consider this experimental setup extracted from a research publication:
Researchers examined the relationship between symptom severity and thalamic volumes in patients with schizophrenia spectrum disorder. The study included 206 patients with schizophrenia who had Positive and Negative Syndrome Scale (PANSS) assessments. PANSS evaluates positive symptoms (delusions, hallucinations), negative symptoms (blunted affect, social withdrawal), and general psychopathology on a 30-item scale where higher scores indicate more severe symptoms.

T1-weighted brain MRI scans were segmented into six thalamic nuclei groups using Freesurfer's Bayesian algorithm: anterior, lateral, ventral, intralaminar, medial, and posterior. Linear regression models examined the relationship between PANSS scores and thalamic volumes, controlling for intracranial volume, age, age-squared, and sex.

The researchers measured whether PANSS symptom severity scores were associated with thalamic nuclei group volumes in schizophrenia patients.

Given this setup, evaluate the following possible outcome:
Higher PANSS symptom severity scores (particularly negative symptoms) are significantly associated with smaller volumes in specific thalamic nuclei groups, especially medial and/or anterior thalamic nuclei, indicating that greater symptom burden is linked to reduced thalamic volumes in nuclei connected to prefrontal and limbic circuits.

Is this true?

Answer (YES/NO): NO